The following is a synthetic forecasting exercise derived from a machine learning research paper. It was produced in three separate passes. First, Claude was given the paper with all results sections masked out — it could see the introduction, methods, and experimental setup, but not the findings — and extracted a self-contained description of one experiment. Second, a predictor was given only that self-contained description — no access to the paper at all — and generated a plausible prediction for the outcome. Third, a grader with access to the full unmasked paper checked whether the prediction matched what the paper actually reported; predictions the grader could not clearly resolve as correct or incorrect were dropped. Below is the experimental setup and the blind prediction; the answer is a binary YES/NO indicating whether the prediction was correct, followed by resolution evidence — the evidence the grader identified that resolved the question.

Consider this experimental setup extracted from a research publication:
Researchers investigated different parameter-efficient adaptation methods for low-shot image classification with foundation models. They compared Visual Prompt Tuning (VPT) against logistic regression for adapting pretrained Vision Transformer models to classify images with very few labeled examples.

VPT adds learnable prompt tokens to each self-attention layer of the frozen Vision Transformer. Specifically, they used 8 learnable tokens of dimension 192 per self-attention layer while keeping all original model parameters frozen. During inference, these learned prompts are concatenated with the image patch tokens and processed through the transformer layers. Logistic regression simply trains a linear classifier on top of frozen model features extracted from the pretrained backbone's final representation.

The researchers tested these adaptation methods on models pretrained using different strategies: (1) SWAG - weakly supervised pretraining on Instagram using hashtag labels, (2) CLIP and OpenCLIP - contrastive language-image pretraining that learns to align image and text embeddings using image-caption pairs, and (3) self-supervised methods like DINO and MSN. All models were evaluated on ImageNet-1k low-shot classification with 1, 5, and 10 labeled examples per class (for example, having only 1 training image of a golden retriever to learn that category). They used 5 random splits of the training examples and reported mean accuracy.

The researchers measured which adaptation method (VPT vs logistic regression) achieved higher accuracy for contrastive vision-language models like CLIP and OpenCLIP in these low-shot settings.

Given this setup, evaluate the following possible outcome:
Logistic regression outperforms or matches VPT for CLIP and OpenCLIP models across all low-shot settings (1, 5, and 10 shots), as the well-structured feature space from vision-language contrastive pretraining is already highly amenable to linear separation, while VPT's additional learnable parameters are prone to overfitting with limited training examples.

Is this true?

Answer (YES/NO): YES